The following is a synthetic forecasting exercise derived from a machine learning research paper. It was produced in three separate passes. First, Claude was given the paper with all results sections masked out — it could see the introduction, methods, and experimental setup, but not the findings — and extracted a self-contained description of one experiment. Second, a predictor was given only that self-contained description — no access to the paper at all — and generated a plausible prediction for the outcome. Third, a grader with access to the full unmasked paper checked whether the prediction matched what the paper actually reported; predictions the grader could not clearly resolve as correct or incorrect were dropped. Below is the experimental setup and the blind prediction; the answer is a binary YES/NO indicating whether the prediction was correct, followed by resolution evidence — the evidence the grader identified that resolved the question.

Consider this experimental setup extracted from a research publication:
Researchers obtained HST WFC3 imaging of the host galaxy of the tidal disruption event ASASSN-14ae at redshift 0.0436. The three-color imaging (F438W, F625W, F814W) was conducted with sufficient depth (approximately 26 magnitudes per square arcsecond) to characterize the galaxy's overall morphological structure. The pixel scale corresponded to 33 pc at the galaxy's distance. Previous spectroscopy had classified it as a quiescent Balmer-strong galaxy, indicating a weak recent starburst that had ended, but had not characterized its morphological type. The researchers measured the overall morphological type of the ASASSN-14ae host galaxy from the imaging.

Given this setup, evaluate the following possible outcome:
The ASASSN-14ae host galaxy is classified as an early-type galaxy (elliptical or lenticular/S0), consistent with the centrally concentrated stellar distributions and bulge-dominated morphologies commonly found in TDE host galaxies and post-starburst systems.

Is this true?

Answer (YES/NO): NO